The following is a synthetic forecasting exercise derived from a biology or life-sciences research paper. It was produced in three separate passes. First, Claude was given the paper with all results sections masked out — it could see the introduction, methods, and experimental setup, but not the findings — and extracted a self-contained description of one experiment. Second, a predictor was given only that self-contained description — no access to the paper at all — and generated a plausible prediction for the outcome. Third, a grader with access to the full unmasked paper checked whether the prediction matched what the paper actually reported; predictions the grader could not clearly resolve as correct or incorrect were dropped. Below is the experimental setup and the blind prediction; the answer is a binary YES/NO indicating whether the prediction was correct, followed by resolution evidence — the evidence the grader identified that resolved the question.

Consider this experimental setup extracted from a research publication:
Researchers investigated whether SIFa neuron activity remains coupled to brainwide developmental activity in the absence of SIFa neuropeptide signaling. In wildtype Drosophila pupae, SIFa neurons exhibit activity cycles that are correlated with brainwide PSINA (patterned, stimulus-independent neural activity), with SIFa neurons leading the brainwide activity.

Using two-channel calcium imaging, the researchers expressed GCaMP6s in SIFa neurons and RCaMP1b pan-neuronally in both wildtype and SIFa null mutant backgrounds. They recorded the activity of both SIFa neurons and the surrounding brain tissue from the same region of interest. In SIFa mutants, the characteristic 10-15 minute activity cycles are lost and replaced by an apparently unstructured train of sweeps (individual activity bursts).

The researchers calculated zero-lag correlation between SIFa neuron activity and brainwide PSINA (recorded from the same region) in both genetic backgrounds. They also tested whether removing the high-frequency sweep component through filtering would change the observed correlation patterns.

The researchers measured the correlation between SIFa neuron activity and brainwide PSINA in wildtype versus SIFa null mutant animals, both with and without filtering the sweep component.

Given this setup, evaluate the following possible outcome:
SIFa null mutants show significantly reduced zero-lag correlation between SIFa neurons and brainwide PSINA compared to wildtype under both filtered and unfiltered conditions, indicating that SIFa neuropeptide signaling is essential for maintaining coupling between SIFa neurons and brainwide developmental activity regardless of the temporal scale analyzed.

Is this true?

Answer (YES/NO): NO